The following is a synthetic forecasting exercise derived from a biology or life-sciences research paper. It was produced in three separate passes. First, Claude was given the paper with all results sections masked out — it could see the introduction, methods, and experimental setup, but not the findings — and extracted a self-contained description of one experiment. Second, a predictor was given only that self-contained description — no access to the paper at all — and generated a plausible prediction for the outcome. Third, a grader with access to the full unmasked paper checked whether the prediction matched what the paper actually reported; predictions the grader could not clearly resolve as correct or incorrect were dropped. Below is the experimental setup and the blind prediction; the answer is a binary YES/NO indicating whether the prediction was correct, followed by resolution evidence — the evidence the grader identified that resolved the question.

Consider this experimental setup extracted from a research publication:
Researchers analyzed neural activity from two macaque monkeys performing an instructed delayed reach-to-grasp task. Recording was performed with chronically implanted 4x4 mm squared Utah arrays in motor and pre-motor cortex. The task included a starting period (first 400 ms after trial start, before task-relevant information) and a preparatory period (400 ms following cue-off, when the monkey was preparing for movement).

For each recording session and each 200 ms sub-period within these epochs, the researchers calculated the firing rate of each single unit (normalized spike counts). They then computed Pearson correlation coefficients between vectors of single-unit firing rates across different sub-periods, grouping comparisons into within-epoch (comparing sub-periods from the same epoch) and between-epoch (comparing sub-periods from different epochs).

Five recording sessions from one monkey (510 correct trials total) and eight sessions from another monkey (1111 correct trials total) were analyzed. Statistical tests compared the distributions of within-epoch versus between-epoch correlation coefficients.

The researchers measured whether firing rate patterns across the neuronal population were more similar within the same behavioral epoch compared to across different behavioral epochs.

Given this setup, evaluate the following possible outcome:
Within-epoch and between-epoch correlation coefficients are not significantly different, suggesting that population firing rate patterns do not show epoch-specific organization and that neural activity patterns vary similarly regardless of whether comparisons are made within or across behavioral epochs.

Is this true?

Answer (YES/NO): NO